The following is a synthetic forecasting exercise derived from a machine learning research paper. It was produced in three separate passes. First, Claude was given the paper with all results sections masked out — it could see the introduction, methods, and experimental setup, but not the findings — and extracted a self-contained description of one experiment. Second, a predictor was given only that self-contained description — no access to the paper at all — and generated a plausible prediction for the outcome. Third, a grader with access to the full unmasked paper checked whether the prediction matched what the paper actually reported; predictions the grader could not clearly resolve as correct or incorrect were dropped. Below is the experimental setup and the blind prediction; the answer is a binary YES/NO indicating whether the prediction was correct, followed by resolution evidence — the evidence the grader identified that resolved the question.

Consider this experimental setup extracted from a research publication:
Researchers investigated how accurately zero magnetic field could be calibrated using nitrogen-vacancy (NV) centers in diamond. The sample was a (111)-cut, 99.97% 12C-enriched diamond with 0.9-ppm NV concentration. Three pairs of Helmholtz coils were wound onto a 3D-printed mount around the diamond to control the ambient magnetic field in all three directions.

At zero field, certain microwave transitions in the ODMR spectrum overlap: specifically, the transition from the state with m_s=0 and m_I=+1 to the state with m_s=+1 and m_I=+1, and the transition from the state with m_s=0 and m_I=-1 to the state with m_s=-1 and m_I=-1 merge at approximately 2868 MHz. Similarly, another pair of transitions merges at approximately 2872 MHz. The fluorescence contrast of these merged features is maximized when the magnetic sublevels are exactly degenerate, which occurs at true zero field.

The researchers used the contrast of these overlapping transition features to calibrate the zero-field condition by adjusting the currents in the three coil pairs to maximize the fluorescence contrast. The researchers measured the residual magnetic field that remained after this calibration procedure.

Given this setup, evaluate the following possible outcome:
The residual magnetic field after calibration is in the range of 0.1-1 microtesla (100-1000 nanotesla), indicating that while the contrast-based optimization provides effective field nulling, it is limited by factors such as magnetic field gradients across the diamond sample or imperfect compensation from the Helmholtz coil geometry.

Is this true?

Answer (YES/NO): NO